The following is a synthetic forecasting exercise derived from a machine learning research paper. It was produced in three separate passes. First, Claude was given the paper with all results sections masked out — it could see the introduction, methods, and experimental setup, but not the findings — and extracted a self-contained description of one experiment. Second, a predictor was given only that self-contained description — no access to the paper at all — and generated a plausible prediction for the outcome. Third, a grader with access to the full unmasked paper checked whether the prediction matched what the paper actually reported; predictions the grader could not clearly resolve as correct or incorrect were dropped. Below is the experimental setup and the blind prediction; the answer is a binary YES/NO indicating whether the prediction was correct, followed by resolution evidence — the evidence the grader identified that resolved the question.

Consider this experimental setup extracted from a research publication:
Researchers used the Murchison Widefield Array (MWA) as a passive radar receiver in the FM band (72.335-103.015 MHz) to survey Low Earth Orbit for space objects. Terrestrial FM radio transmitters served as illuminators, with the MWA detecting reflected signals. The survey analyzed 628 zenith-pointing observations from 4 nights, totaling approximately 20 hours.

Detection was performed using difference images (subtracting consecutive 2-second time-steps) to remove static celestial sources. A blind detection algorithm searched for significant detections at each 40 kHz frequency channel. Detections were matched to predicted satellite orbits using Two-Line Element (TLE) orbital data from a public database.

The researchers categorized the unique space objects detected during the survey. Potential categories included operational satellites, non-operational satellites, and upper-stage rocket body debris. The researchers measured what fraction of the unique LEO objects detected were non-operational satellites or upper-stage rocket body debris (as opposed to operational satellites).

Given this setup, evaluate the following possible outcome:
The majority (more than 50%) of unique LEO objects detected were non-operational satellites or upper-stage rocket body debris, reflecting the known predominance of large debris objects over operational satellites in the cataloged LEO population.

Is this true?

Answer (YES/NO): NO